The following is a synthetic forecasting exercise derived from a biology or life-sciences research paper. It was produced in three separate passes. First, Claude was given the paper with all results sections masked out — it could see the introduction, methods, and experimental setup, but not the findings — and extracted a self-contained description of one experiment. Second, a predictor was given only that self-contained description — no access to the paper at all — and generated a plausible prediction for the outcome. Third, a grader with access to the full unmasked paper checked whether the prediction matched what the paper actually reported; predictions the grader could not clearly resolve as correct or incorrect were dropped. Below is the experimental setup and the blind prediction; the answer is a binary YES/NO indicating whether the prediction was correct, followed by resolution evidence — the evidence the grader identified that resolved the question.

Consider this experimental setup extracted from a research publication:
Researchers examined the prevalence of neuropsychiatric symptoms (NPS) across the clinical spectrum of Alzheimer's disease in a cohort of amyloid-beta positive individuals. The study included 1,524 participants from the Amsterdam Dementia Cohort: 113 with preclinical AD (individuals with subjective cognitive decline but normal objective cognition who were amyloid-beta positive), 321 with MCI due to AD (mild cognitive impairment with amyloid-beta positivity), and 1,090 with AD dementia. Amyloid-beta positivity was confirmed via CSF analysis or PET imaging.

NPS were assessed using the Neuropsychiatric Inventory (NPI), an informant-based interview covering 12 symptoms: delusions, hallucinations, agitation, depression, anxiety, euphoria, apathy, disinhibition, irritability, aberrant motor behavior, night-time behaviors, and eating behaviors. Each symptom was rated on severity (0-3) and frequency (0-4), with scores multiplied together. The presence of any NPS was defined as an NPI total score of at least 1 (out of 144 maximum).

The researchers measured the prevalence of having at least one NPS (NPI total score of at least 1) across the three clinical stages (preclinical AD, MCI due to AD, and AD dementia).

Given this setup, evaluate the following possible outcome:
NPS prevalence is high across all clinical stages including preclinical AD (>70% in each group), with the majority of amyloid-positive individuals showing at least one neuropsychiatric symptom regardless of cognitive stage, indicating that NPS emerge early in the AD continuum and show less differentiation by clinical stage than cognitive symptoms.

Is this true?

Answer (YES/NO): YES